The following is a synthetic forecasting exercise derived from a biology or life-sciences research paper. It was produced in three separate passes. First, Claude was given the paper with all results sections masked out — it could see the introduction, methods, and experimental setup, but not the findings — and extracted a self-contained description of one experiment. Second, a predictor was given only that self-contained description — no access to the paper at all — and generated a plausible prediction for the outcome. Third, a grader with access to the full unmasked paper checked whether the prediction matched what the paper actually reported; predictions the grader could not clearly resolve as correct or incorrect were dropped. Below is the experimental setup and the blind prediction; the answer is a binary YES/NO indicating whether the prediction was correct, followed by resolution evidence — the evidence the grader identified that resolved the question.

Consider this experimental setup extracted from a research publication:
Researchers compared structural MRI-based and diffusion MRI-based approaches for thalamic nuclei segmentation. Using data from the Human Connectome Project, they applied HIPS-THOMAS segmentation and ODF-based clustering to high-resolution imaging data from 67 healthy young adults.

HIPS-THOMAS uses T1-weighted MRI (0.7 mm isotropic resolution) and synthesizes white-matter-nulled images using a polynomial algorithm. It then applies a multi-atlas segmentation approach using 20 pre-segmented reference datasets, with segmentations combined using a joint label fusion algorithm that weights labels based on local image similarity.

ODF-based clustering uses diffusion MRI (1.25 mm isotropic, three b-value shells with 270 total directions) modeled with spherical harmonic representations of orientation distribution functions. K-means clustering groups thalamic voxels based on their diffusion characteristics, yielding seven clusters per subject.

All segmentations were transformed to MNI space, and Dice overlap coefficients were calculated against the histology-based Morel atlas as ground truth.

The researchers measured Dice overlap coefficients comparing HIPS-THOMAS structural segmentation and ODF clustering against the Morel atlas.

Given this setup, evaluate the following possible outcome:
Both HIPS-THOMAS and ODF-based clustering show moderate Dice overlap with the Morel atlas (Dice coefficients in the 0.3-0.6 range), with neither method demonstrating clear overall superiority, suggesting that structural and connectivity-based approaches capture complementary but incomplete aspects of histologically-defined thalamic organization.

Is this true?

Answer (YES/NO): NO